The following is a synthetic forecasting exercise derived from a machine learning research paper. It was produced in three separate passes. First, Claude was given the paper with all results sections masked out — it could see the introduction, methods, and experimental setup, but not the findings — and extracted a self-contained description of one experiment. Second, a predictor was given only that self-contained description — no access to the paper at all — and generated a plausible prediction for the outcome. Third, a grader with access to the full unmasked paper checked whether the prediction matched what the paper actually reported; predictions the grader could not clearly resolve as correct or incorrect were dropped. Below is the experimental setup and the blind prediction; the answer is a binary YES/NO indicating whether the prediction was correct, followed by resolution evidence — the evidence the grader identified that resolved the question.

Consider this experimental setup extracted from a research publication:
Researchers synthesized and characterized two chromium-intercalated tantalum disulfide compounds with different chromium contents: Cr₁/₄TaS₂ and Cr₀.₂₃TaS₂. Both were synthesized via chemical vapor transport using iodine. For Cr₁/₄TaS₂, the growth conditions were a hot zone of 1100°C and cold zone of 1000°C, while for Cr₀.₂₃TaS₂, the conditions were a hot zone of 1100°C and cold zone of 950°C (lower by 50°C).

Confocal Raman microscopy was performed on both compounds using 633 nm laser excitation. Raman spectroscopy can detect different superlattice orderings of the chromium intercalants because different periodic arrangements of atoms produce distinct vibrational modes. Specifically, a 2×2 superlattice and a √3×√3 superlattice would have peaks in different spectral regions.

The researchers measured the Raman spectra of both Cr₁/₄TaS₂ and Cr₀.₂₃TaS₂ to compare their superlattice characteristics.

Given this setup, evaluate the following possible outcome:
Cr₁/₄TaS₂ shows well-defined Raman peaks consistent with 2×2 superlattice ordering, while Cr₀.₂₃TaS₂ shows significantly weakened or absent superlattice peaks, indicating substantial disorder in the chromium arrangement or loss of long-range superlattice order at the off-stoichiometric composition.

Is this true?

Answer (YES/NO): NO